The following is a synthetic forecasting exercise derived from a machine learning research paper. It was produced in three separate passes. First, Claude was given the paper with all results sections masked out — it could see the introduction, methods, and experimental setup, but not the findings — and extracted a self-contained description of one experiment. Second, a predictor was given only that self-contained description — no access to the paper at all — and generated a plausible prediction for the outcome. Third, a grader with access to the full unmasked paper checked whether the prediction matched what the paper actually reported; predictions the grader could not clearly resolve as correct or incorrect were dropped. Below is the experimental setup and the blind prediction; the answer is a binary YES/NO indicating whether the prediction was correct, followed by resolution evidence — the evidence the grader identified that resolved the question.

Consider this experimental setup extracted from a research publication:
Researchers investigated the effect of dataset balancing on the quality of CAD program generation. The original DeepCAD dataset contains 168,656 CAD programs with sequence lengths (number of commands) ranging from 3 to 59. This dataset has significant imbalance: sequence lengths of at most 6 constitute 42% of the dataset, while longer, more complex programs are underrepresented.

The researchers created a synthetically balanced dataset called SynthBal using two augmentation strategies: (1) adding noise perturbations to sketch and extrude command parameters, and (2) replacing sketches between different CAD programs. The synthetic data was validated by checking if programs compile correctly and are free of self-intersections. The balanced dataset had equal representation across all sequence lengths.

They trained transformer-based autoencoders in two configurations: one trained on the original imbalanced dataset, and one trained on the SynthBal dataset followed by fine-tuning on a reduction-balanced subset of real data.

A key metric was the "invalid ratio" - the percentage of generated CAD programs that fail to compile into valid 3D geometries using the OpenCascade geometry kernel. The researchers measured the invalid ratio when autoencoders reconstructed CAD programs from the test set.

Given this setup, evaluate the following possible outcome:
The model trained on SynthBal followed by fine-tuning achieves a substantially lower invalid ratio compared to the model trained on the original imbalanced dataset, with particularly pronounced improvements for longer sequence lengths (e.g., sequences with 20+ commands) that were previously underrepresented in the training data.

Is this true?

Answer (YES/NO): NO